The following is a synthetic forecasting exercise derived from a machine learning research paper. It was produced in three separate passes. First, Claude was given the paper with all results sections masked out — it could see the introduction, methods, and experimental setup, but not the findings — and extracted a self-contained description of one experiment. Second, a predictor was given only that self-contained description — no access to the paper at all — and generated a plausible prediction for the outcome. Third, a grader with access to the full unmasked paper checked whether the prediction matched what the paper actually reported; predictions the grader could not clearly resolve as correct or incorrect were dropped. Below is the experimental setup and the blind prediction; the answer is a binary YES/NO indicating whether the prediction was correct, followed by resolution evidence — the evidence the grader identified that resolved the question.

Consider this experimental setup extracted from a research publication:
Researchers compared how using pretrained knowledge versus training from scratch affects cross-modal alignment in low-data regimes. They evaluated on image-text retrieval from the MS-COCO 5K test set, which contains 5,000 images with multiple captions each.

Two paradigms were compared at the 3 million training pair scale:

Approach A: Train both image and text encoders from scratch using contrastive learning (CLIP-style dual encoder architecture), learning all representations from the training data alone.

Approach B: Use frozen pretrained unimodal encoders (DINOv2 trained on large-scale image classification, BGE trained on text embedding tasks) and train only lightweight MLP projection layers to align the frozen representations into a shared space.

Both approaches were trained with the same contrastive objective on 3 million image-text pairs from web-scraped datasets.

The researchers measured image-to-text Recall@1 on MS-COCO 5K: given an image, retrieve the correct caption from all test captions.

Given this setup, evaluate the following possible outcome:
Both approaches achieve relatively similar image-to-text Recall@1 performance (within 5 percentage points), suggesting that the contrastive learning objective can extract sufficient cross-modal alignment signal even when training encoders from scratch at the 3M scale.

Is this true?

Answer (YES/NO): NO